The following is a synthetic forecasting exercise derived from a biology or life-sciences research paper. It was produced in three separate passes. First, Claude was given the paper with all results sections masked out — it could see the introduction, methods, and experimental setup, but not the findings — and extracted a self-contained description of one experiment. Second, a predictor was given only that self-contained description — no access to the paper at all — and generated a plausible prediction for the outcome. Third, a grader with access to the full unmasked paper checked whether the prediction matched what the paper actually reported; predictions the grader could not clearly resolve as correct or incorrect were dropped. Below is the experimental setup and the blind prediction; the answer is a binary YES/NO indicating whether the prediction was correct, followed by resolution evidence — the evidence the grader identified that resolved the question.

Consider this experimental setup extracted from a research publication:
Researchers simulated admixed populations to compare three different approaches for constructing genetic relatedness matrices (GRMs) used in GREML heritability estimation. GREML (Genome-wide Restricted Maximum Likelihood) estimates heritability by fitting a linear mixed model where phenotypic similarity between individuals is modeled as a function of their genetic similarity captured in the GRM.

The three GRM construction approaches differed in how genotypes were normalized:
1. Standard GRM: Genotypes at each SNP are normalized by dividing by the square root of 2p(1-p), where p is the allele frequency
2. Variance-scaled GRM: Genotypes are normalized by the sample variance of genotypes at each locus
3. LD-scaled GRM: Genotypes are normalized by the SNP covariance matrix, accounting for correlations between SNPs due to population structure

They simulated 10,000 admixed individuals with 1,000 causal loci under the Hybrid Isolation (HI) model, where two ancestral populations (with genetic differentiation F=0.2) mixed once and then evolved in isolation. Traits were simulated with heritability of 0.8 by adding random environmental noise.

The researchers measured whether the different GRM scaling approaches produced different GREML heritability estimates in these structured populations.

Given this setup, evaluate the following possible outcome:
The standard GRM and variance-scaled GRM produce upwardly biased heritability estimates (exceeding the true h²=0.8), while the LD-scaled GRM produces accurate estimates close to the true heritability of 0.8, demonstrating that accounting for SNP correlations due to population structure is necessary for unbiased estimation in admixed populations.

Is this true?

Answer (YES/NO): NO